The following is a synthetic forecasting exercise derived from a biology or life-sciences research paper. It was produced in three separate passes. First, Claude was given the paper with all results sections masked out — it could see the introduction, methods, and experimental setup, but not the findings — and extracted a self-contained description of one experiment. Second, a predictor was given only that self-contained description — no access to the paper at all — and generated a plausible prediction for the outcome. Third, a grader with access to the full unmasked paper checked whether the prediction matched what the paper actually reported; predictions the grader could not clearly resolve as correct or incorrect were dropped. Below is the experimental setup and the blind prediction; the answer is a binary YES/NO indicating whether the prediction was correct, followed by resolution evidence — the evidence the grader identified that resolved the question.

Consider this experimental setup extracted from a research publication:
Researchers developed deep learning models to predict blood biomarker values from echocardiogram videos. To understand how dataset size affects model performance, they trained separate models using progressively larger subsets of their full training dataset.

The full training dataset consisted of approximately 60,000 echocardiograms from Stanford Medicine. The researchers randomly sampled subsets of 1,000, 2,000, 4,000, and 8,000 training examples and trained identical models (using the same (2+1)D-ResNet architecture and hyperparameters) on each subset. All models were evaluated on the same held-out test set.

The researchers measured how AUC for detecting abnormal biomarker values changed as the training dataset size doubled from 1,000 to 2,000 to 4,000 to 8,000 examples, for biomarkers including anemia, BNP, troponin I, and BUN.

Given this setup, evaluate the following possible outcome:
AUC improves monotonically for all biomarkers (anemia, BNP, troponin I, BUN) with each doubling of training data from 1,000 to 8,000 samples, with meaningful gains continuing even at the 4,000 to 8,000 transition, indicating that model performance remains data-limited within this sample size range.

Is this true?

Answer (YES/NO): YES